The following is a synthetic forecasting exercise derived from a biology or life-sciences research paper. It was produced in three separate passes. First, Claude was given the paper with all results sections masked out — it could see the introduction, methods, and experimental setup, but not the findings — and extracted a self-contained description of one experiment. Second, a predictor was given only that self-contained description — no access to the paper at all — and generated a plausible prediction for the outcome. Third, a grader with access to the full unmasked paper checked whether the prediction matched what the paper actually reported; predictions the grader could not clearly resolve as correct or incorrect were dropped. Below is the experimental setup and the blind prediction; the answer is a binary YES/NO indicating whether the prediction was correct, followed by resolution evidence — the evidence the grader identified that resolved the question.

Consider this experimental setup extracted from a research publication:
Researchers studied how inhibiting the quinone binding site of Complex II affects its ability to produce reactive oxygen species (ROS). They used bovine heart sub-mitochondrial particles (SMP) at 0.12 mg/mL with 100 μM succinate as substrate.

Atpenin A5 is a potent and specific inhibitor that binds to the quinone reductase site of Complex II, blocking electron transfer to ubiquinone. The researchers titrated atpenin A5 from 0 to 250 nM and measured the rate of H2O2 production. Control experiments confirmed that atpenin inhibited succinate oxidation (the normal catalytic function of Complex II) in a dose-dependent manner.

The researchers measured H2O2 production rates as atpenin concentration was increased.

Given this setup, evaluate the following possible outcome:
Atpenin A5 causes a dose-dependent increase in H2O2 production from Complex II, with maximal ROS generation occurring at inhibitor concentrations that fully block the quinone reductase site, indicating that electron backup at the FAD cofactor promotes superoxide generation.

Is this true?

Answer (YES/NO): YES